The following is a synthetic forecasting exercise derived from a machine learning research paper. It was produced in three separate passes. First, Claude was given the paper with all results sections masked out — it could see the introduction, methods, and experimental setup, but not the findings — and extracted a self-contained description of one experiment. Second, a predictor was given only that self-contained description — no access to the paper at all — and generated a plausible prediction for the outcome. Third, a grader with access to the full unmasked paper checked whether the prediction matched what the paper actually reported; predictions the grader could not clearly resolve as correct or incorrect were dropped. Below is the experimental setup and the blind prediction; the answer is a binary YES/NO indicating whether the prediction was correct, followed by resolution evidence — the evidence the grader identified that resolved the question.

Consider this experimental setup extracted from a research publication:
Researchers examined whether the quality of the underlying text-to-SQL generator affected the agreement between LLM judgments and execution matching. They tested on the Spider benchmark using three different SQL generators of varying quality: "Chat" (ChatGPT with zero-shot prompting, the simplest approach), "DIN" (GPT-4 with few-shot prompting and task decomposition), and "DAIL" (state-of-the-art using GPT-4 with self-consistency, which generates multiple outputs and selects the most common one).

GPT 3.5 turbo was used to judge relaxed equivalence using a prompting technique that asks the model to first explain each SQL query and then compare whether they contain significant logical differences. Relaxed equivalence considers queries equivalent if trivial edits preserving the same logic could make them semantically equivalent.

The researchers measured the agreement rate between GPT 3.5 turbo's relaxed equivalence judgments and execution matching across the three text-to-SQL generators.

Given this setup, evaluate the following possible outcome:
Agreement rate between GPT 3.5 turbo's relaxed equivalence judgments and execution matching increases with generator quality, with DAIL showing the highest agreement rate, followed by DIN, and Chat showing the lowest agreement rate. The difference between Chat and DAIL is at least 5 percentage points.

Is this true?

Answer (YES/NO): YES